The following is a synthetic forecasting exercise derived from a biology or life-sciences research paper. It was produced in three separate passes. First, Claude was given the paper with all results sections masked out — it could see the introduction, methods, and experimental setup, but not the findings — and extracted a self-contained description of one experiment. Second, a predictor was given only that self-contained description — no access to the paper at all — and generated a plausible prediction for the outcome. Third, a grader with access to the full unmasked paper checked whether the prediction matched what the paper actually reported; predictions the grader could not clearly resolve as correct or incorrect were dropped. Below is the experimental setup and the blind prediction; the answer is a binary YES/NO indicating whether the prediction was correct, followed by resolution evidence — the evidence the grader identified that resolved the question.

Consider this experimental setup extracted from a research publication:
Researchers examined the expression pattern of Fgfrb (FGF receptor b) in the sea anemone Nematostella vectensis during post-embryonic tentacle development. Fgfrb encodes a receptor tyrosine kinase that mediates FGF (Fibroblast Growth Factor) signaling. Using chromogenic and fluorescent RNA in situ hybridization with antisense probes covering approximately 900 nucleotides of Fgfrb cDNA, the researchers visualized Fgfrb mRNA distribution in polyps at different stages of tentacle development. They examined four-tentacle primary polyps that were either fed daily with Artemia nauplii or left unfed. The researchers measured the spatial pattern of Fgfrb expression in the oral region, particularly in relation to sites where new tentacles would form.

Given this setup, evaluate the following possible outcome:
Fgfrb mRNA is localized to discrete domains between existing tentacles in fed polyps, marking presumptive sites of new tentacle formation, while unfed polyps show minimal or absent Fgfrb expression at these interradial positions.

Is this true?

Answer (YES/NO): NO